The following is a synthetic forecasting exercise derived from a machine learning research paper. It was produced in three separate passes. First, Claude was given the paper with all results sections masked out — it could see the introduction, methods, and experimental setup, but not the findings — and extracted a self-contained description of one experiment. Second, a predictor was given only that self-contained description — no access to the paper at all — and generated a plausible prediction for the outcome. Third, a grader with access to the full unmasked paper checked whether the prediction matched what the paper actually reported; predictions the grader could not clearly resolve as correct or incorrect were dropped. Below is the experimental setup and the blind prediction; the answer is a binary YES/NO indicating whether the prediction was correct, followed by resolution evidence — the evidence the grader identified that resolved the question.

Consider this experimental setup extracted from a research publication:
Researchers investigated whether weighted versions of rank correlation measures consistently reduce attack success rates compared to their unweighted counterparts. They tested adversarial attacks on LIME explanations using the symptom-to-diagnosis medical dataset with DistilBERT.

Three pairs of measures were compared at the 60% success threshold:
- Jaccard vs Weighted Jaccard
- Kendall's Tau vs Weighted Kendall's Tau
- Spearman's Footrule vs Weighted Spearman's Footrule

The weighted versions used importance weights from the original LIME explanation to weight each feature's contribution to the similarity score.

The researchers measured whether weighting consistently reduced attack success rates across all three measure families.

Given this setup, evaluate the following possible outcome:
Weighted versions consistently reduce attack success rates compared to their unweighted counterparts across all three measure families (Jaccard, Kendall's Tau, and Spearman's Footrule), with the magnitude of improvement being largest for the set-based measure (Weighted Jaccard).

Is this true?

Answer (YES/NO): NO